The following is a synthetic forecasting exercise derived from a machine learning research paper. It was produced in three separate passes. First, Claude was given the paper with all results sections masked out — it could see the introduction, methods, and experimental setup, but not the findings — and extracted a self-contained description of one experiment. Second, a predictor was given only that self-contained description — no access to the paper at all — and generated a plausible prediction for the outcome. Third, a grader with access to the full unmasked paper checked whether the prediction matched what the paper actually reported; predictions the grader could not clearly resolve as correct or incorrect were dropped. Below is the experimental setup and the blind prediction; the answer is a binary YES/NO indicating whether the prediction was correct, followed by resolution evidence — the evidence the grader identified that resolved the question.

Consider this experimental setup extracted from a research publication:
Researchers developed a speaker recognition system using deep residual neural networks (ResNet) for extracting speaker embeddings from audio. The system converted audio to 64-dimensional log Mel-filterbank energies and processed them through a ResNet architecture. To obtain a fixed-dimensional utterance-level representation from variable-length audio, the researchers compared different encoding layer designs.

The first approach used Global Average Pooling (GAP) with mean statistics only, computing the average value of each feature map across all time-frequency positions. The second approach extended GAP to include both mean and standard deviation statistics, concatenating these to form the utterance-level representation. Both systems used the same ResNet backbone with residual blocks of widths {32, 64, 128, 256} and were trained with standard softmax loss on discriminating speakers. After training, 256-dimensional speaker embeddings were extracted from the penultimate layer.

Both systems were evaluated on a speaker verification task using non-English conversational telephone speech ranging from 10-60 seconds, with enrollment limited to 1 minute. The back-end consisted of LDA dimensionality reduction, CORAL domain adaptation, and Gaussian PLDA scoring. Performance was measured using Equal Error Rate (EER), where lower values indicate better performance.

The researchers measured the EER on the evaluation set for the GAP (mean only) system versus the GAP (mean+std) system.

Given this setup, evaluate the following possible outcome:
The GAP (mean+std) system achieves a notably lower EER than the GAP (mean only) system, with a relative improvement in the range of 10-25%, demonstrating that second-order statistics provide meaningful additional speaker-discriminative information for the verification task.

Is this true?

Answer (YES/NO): NO